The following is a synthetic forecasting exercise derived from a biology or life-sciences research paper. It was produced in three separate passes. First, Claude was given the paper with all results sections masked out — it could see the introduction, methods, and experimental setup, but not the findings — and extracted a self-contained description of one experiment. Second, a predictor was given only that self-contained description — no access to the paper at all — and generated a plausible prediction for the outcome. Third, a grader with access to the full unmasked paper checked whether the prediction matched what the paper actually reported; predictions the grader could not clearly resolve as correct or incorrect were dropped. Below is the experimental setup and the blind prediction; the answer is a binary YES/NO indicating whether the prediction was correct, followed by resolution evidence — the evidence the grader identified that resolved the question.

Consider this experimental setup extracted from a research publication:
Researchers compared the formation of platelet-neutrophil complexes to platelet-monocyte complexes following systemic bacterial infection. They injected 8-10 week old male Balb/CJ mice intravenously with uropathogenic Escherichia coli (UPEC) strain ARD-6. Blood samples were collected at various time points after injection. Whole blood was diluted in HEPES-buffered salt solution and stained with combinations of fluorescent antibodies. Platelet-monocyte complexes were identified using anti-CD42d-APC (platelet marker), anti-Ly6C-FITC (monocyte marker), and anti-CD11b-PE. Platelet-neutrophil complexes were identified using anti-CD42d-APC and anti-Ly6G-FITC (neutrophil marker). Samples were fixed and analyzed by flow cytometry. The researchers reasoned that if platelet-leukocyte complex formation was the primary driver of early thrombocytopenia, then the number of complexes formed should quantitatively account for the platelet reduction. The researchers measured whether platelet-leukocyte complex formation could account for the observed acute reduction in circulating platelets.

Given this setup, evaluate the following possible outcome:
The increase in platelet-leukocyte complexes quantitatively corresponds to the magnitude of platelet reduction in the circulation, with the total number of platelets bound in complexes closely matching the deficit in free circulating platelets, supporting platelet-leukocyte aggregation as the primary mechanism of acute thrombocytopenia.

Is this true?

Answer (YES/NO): NO